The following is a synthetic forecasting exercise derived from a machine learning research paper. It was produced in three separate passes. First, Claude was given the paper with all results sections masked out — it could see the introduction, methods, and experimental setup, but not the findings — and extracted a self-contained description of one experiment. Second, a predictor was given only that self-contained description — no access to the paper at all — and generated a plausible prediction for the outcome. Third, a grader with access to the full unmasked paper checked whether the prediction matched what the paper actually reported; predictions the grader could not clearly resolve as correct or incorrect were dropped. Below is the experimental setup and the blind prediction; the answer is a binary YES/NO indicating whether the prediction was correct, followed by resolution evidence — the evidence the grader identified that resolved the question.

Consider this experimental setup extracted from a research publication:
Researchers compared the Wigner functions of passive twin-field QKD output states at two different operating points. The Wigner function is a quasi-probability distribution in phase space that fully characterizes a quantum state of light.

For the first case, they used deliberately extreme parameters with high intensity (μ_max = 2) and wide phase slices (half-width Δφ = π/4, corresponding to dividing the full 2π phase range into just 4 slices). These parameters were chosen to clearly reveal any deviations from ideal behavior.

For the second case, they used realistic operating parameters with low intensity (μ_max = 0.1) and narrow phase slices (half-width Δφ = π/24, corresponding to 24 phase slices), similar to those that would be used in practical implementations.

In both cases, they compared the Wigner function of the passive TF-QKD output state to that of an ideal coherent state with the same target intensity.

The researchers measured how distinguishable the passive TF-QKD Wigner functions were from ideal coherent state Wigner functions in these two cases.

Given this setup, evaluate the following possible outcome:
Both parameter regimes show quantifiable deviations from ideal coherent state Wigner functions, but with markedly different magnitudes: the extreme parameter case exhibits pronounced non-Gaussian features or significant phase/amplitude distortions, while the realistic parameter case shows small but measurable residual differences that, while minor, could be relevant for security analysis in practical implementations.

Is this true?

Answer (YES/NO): NO